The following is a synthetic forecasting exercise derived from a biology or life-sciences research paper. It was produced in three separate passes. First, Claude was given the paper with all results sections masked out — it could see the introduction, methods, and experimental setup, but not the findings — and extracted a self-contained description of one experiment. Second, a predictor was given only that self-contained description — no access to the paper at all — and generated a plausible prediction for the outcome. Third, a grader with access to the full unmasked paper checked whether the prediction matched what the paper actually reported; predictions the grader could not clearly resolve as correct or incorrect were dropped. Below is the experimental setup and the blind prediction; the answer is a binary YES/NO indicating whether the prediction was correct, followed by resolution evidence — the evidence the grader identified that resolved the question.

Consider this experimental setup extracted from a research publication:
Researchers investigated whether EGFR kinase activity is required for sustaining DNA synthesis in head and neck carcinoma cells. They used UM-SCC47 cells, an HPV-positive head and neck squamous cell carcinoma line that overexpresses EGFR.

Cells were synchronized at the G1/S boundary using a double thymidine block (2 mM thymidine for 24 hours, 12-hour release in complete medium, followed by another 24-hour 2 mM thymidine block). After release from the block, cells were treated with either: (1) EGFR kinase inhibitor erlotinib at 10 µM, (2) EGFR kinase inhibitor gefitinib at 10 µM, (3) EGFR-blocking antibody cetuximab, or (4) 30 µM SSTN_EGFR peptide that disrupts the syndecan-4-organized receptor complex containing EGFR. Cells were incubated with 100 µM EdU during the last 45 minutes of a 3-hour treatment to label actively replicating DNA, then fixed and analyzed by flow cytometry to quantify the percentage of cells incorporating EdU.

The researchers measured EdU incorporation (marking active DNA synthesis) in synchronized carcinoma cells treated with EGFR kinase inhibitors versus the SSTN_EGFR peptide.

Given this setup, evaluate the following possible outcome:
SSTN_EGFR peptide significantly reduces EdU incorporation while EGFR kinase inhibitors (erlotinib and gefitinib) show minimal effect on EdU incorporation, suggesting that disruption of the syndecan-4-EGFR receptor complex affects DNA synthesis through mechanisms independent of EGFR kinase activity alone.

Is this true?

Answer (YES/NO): YES